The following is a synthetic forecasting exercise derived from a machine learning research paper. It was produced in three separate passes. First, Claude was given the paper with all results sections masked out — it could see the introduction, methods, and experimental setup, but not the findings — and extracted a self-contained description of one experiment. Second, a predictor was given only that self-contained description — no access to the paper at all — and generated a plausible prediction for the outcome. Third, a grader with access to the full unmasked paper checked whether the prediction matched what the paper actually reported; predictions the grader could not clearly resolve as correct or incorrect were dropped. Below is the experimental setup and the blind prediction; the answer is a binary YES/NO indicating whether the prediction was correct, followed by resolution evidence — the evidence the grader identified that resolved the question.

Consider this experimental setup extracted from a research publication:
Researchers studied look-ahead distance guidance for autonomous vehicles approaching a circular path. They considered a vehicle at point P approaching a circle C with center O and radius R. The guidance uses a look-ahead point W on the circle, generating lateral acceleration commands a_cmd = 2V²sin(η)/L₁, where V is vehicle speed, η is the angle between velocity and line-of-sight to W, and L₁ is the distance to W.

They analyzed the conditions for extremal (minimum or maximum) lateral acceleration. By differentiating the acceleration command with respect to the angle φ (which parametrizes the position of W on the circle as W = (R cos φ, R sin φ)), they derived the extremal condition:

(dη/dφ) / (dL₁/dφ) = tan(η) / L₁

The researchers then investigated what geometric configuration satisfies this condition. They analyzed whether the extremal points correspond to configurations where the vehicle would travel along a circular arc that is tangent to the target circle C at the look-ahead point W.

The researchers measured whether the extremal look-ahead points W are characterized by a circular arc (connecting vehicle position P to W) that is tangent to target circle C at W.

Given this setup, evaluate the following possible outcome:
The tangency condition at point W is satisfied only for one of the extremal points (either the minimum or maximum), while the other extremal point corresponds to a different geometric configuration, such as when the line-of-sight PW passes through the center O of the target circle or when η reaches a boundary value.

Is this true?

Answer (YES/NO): NO